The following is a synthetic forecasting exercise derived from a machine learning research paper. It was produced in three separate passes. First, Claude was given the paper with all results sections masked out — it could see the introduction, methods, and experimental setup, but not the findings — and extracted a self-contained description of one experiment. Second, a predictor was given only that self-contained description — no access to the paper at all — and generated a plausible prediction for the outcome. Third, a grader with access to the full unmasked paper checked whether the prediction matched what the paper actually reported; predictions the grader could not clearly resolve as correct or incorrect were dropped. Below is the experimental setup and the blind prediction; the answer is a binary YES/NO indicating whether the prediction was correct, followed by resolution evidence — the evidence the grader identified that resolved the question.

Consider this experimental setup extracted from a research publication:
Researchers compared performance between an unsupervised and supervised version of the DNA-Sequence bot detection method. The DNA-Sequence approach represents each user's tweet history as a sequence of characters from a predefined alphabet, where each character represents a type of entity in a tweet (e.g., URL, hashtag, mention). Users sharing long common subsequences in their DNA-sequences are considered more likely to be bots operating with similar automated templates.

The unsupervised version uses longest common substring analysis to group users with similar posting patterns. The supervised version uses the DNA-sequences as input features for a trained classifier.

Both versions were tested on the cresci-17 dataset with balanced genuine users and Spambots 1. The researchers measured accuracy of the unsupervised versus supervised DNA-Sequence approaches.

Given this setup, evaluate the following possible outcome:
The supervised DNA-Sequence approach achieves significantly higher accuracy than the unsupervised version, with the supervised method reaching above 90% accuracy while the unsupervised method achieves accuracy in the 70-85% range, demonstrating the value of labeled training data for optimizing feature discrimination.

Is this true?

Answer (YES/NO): NO